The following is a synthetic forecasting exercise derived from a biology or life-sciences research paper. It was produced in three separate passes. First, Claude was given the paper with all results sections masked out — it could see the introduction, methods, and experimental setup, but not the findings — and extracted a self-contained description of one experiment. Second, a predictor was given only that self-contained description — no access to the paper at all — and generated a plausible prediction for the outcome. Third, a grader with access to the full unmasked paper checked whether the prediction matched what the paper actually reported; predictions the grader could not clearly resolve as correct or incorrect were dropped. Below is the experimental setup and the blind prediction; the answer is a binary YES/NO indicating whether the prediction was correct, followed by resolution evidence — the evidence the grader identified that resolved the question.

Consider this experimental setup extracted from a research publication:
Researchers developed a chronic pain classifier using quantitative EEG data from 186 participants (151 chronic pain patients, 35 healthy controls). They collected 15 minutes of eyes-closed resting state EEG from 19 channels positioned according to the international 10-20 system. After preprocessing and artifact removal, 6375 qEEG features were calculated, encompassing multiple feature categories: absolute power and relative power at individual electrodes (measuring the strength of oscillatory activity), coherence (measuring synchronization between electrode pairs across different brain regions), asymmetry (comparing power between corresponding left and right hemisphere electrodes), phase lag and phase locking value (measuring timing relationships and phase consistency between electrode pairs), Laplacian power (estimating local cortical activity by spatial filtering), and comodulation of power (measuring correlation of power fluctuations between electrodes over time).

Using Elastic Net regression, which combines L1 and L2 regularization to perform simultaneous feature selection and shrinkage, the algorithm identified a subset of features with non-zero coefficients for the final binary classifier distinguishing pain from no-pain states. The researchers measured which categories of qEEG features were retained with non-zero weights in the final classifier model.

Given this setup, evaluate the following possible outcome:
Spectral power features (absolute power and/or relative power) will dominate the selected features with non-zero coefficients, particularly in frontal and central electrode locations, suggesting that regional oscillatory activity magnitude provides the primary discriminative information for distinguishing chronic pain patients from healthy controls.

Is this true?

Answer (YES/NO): NO